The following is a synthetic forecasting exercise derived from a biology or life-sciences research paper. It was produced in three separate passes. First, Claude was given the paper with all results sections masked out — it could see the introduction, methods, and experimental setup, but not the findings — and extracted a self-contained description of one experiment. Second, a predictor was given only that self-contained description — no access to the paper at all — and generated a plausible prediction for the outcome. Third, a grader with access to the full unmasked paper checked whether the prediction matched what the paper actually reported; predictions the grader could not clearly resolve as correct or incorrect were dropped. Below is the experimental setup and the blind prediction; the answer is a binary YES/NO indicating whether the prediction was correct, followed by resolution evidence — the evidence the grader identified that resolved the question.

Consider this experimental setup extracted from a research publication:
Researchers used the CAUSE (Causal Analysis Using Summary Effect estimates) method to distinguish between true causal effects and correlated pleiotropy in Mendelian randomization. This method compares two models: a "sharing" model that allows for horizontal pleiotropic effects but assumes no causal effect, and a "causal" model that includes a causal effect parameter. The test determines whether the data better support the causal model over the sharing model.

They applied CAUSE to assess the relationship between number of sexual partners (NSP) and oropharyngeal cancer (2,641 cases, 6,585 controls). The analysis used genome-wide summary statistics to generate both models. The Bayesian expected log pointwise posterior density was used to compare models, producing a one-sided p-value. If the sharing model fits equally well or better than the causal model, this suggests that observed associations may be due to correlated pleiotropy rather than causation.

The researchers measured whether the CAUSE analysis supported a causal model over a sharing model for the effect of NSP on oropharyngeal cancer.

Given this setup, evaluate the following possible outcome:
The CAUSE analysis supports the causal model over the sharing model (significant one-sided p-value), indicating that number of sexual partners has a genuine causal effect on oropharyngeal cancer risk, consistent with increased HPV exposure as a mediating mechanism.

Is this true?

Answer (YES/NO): NO